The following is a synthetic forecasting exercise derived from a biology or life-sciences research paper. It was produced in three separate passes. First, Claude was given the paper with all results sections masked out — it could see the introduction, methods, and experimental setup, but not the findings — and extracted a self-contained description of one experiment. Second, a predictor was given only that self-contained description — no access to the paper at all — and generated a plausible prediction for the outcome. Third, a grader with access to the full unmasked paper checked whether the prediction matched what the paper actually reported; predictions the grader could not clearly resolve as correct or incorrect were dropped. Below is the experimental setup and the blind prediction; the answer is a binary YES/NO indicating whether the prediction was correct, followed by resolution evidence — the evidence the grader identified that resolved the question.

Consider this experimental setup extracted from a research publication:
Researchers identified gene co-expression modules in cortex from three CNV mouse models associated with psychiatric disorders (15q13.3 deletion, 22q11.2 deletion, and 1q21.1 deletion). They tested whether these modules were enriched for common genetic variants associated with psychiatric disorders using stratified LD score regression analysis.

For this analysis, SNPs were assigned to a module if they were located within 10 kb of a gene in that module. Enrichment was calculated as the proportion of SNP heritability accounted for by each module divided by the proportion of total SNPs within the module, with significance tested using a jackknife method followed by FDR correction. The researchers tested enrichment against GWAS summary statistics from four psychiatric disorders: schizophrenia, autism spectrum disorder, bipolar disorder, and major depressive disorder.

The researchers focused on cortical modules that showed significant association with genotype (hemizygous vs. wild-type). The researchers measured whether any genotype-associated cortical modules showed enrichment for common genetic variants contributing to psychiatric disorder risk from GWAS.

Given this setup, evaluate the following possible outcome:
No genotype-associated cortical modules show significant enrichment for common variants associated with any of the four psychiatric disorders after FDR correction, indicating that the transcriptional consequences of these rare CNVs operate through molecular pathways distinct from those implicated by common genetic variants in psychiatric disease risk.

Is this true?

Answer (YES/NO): NO